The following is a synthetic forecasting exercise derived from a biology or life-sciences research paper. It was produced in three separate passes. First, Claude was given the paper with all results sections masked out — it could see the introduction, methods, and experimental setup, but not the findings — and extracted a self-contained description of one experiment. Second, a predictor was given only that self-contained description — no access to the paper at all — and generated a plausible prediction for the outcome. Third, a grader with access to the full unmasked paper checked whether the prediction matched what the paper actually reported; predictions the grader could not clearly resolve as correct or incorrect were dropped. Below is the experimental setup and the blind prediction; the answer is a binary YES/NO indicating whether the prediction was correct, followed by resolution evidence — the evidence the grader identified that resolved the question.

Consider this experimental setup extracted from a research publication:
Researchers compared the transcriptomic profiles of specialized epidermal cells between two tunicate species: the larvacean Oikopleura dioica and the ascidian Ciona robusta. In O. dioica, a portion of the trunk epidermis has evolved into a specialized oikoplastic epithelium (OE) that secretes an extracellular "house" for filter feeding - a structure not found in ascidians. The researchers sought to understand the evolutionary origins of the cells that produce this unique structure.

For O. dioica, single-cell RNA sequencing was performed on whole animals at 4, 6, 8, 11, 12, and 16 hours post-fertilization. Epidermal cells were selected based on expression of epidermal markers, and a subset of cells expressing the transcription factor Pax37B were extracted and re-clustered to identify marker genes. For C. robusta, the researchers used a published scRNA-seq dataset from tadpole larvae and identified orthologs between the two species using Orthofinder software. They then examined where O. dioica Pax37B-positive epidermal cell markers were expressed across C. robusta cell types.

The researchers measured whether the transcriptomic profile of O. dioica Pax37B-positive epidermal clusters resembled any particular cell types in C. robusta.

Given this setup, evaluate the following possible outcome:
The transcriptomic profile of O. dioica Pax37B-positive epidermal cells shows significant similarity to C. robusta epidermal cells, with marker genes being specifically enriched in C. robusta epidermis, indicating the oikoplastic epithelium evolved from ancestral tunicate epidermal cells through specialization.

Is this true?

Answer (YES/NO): NO